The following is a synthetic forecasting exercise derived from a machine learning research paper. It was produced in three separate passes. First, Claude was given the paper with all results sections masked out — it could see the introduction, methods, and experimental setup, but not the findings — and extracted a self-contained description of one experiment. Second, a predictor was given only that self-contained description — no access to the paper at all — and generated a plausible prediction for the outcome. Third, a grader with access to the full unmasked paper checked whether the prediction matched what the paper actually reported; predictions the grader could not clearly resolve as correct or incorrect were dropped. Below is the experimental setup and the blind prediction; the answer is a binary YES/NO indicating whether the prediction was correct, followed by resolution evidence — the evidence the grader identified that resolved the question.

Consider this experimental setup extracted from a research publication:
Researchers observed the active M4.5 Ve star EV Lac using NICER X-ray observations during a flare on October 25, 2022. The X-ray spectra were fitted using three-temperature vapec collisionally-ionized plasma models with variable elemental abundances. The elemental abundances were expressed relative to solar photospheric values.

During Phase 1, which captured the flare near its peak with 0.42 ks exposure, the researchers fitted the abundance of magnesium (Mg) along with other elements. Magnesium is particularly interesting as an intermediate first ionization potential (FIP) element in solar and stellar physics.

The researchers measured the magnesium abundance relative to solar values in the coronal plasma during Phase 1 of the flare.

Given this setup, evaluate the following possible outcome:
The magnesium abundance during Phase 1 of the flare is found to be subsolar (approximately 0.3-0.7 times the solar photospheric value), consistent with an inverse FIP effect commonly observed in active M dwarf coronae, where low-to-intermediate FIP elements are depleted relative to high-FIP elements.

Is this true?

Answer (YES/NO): NO